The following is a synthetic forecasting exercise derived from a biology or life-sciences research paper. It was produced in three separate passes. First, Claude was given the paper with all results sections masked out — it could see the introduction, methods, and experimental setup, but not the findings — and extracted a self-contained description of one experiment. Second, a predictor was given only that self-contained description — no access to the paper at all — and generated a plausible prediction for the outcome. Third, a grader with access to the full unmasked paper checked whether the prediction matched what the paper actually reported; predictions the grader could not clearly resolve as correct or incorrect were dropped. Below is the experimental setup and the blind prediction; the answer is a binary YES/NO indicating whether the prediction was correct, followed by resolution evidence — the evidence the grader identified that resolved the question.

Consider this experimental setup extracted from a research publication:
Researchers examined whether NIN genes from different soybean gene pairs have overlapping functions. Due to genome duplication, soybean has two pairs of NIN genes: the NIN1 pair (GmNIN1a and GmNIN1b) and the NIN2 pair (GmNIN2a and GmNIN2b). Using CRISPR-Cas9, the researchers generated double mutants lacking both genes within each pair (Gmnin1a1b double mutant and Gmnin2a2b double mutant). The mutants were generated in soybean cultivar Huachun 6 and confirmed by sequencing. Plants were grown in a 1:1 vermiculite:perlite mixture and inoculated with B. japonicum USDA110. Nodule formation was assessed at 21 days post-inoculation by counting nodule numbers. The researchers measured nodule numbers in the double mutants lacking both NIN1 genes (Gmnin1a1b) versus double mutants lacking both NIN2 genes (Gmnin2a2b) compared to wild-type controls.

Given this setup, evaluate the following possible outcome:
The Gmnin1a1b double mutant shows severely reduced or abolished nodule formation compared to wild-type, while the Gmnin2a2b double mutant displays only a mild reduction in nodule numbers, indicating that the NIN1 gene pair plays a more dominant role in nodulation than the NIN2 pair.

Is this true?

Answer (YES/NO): NO